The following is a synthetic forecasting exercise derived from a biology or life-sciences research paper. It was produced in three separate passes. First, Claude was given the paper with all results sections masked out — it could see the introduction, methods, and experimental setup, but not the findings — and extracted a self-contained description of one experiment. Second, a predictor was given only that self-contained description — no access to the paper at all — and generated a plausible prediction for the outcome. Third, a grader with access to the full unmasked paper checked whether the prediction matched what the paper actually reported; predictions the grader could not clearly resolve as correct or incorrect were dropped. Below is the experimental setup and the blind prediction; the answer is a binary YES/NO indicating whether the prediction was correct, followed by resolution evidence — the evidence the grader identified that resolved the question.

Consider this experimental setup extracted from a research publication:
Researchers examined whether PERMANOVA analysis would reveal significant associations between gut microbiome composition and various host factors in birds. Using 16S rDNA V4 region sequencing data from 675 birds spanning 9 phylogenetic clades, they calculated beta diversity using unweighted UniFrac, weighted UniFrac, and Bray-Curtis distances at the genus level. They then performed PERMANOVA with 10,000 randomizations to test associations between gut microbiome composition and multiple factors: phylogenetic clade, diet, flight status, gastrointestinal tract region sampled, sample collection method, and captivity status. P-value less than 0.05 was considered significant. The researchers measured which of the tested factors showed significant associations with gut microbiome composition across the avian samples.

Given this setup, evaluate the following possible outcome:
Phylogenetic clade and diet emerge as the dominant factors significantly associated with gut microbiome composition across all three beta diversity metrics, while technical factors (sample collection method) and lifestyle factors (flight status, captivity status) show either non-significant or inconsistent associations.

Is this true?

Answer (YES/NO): NO